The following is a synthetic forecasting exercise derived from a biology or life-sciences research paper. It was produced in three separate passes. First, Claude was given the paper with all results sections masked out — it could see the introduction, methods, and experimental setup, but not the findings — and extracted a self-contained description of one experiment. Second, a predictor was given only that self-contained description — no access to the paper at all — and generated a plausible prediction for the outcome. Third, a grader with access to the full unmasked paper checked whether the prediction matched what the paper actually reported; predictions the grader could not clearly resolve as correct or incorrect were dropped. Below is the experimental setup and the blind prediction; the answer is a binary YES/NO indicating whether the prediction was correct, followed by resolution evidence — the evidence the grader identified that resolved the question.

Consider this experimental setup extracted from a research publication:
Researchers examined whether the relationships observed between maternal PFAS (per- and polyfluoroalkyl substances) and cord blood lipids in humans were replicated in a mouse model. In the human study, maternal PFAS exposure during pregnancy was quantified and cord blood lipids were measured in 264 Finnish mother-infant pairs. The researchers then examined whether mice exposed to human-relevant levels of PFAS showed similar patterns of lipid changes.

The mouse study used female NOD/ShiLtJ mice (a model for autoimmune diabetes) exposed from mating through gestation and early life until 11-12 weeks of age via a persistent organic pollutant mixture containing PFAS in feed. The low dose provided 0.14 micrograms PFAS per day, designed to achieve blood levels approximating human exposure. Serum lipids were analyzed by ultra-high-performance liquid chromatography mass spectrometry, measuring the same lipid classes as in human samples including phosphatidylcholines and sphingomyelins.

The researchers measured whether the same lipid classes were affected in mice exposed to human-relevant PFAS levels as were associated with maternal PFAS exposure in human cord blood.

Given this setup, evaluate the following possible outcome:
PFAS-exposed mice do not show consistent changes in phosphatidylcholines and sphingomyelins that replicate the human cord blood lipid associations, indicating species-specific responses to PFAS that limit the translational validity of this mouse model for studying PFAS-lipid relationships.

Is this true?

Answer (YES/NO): NO